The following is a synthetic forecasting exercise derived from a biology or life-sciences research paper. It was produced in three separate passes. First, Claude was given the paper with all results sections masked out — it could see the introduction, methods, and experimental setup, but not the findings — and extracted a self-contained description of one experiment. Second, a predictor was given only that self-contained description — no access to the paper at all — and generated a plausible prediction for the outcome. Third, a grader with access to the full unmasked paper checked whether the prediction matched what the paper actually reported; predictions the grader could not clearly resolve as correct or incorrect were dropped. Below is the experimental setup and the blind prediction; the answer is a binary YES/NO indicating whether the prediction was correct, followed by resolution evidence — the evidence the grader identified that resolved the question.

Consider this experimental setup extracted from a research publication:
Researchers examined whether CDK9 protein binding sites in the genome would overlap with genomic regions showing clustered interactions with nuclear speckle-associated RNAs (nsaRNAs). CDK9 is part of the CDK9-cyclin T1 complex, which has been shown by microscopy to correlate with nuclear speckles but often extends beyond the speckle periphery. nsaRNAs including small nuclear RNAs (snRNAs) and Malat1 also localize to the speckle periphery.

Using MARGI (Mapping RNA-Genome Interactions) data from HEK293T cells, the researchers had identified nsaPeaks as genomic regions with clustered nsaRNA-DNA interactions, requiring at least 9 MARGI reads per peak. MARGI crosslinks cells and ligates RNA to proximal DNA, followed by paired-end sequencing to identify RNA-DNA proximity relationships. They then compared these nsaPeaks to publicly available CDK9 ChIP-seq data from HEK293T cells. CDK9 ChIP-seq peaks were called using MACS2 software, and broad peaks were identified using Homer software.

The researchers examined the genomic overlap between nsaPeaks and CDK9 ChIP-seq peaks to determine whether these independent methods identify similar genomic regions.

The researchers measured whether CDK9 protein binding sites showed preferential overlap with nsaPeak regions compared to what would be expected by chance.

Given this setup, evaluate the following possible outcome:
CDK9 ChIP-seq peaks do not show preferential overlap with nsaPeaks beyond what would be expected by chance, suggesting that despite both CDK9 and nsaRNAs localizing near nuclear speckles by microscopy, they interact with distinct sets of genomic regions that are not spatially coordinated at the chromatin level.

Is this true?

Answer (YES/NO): NO